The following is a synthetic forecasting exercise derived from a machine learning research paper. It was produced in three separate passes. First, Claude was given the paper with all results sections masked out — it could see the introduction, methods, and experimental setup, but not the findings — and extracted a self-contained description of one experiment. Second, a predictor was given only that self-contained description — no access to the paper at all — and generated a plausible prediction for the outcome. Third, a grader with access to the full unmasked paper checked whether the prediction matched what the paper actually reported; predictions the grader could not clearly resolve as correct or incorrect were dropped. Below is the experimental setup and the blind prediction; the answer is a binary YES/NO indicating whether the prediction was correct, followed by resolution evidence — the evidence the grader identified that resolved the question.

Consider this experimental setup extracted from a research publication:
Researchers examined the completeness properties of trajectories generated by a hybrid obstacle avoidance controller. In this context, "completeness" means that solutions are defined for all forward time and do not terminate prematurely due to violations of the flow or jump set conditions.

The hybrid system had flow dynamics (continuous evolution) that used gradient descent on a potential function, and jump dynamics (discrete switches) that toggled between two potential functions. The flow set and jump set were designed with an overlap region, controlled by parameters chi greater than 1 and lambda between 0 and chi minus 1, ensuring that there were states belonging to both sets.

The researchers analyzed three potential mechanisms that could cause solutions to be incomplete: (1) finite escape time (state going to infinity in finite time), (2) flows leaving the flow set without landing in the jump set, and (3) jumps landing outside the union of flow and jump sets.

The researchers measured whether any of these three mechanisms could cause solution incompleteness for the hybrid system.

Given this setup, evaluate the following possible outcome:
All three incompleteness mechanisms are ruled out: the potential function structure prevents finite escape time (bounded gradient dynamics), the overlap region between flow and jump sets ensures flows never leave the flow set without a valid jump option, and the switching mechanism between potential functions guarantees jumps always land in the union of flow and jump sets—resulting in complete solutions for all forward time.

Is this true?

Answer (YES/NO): YES